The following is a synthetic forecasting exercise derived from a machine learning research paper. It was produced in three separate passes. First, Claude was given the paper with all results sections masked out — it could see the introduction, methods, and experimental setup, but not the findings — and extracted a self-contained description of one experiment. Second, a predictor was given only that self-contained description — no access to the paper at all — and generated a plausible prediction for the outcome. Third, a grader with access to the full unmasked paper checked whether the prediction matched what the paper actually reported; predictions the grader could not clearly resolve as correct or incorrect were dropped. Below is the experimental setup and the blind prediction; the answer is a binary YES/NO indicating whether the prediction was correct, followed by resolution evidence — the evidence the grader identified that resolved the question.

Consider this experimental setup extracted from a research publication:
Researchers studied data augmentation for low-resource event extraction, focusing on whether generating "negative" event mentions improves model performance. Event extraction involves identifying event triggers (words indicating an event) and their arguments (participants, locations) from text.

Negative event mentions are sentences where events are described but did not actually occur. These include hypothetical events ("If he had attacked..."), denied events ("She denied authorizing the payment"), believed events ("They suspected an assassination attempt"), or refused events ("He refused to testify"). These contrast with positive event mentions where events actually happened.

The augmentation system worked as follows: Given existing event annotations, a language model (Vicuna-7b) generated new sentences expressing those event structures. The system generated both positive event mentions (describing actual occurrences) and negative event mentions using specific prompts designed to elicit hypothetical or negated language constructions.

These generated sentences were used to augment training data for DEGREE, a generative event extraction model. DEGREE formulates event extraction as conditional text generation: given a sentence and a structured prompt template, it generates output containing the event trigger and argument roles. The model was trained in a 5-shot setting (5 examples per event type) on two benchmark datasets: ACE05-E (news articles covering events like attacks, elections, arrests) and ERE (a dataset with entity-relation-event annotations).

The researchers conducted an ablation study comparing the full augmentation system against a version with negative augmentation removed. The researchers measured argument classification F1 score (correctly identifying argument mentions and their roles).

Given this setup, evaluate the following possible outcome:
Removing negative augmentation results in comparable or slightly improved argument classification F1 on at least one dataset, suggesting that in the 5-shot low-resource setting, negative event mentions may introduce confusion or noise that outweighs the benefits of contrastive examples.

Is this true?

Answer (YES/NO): NO